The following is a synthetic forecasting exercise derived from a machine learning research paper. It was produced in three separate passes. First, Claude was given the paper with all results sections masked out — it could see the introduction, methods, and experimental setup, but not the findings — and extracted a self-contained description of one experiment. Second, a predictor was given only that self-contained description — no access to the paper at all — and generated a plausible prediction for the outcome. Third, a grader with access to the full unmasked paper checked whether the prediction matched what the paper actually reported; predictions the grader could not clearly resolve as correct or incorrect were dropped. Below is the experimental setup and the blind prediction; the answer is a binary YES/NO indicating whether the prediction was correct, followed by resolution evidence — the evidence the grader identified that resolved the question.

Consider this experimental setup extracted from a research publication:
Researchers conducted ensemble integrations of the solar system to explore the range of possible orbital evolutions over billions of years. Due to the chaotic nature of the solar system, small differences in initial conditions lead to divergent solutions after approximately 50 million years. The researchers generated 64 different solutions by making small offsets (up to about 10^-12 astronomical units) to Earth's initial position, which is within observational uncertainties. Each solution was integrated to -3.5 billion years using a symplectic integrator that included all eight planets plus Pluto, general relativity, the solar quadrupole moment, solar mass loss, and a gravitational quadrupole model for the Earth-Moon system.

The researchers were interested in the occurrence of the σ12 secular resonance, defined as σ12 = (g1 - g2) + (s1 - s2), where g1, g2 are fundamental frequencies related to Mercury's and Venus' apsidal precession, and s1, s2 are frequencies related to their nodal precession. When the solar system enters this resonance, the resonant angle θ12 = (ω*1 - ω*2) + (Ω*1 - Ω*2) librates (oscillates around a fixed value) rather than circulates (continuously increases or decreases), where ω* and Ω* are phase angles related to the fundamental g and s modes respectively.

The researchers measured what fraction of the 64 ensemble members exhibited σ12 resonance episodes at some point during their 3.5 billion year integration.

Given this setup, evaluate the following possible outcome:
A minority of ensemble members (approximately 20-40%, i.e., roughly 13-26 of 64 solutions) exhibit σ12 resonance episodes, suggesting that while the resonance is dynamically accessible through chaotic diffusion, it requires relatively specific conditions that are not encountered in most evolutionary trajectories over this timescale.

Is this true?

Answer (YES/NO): YES